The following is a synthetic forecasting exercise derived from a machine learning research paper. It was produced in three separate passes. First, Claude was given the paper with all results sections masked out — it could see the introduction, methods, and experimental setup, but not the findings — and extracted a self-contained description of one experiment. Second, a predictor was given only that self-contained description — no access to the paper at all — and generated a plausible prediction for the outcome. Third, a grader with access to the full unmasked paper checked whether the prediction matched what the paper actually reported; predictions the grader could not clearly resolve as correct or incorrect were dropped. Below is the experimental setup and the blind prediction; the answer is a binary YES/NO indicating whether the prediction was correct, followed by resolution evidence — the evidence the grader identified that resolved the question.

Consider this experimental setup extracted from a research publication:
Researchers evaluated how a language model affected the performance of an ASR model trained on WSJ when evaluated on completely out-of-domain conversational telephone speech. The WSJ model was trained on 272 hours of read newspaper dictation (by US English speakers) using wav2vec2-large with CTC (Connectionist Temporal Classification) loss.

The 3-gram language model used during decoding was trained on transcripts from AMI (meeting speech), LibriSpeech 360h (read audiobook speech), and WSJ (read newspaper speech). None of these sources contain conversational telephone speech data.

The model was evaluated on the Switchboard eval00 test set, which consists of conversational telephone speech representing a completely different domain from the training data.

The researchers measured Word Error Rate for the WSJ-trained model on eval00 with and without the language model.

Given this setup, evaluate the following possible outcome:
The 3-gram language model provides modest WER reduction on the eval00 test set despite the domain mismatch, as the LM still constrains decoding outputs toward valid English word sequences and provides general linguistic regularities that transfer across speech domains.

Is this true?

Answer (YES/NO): YES